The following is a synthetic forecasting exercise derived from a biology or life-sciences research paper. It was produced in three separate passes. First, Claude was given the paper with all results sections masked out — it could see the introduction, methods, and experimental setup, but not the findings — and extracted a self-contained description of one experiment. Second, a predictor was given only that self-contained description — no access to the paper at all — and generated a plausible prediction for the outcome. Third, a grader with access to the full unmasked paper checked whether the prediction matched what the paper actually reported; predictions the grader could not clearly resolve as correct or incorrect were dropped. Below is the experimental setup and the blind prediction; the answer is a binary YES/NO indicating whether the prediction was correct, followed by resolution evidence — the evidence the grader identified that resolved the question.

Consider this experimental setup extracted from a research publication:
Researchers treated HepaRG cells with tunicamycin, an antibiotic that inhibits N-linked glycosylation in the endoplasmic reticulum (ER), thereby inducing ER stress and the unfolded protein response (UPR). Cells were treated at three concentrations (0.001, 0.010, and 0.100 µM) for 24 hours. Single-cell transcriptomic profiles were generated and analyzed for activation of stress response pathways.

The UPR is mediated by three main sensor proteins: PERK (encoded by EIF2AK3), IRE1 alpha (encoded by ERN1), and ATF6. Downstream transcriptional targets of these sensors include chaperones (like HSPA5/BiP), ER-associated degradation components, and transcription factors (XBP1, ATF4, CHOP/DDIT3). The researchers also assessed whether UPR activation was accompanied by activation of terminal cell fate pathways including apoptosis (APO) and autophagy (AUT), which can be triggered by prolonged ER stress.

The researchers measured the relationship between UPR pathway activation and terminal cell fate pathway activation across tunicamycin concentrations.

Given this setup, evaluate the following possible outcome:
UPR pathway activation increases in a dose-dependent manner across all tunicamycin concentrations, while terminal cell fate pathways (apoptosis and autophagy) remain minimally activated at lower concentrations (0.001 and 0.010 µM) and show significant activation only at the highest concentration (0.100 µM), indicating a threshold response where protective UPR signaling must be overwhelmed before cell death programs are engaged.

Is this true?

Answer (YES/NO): NO